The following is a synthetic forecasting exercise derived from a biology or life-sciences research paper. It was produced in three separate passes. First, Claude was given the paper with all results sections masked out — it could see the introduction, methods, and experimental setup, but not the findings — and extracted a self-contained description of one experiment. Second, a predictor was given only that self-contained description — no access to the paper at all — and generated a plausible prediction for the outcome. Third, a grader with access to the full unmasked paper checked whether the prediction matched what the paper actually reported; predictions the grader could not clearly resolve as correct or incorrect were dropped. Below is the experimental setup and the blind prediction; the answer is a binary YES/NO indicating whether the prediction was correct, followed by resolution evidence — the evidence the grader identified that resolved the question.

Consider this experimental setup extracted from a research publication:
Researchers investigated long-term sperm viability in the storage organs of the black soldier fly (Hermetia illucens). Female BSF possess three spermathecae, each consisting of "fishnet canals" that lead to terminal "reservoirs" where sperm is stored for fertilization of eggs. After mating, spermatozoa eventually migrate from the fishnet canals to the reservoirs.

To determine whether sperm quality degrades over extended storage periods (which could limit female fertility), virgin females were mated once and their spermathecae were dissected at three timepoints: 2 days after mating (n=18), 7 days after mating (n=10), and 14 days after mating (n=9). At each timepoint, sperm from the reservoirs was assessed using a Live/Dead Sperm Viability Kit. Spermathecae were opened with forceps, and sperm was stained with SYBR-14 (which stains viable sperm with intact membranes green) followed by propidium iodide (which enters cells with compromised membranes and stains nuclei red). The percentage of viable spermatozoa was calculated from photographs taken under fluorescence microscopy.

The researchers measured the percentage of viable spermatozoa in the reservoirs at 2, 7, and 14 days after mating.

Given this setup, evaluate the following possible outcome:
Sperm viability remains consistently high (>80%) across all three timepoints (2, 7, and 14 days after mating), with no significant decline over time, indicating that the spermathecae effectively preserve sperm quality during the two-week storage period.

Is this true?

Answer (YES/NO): YES